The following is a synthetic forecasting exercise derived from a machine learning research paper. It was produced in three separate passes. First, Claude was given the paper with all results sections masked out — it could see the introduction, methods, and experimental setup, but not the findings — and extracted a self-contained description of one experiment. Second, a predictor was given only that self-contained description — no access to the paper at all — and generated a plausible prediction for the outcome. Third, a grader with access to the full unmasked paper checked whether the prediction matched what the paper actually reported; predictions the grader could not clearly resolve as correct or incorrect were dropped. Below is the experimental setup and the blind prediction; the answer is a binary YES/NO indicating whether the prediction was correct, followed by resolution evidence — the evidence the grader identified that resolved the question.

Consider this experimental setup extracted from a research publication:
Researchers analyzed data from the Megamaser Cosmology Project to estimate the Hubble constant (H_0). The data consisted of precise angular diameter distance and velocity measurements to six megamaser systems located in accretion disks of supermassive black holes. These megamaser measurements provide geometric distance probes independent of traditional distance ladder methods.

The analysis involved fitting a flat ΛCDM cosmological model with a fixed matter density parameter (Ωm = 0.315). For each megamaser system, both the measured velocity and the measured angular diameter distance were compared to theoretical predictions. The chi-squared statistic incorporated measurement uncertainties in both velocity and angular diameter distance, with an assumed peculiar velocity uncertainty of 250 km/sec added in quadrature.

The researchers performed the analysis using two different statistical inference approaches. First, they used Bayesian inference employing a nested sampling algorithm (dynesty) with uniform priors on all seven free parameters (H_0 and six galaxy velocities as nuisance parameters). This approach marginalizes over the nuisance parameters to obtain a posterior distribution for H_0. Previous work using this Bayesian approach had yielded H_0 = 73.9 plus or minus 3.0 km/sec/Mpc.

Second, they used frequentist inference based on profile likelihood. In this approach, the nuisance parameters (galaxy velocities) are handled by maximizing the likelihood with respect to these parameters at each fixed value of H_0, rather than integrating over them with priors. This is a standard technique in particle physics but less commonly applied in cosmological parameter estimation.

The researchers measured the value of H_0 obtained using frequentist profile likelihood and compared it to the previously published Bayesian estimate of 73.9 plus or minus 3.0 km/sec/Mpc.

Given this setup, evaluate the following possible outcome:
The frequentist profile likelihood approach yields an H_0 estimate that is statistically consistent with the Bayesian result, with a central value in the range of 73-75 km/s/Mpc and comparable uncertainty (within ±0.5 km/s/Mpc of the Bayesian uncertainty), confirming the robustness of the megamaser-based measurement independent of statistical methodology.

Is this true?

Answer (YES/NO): YES